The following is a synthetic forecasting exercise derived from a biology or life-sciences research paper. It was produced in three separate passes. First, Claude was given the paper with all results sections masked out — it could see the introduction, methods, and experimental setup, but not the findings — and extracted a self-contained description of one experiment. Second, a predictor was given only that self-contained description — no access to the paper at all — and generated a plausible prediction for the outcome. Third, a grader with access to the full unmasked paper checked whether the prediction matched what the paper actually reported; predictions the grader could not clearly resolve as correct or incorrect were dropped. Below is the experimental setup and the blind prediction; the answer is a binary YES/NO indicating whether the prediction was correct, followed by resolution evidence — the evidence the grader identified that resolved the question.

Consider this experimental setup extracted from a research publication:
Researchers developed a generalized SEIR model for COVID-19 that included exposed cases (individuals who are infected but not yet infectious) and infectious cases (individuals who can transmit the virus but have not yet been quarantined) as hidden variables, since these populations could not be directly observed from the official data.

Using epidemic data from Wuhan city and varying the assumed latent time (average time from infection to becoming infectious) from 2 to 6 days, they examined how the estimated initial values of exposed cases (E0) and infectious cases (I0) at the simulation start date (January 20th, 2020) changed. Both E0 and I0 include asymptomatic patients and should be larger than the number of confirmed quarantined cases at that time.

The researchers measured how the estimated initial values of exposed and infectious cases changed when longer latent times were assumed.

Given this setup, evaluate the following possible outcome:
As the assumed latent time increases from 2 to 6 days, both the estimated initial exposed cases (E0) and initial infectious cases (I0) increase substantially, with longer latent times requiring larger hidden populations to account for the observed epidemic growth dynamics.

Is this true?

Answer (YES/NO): YES